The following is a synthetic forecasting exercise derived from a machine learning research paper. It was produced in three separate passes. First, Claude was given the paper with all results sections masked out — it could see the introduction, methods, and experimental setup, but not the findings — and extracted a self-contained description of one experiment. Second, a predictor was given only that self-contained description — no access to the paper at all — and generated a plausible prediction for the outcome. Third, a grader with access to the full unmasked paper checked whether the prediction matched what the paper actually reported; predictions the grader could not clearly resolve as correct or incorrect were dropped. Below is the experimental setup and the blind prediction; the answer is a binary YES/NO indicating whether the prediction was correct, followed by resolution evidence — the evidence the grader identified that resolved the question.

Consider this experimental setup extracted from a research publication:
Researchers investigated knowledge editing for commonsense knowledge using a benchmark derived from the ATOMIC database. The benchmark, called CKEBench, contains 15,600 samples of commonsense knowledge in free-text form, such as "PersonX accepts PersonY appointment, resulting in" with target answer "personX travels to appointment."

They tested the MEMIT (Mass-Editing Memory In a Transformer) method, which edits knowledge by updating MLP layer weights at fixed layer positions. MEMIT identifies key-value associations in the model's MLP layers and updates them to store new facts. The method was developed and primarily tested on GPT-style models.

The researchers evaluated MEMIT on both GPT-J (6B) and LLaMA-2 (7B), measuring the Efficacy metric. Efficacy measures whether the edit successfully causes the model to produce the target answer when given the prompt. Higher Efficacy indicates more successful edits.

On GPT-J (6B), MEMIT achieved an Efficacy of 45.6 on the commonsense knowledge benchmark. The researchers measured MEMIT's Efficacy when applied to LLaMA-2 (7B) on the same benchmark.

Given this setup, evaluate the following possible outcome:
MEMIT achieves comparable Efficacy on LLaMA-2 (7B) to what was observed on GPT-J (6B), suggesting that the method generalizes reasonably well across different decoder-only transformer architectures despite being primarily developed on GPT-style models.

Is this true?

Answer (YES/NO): YES